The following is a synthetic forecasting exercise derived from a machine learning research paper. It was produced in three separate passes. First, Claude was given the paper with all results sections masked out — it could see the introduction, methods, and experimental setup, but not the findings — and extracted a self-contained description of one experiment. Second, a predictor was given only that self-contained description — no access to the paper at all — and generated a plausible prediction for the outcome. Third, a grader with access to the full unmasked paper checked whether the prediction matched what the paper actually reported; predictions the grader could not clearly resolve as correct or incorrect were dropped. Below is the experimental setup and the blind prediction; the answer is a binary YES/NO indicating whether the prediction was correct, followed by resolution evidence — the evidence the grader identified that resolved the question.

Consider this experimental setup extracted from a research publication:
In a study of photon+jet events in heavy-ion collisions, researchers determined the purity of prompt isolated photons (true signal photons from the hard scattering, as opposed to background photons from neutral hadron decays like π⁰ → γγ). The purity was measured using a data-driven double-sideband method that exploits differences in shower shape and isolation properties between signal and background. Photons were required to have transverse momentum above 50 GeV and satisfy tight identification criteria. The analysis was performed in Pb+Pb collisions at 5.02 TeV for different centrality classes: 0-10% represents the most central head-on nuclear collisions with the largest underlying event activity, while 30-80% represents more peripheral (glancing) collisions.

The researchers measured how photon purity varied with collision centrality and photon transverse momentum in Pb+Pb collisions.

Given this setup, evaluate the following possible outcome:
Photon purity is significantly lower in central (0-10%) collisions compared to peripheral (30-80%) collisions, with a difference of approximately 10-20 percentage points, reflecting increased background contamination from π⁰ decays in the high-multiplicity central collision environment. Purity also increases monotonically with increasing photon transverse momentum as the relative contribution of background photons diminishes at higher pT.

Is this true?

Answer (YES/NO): YES